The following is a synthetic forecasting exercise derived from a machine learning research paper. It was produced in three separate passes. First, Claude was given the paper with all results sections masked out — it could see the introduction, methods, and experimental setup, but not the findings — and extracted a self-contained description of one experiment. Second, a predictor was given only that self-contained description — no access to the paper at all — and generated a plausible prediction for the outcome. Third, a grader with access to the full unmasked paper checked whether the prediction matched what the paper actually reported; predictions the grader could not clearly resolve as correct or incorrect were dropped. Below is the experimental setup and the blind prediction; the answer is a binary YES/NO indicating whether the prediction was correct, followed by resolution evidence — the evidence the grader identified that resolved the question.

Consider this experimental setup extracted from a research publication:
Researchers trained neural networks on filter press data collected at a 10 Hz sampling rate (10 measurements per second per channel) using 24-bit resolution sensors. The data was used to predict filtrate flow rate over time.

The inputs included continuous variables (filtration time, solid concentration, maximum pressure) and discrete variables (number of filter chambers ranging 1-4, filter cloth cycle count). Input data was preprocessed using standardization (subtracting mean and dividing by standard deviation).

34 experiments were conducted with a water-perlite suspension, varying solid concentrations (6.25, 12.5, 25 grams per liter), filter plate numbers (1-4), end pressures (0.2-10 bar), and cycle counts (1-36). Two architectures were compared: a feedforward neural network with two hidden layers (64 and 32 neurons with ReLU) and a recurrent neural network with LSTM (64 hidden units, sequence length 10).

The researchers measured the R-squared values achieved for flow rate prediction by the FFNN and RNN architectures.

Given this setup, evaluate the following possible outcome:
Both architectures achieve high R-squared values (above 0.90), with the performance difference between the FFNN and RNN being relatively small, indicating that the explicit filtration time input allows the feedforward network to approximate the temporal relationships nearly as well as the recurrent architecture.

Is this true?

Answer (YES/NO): NO